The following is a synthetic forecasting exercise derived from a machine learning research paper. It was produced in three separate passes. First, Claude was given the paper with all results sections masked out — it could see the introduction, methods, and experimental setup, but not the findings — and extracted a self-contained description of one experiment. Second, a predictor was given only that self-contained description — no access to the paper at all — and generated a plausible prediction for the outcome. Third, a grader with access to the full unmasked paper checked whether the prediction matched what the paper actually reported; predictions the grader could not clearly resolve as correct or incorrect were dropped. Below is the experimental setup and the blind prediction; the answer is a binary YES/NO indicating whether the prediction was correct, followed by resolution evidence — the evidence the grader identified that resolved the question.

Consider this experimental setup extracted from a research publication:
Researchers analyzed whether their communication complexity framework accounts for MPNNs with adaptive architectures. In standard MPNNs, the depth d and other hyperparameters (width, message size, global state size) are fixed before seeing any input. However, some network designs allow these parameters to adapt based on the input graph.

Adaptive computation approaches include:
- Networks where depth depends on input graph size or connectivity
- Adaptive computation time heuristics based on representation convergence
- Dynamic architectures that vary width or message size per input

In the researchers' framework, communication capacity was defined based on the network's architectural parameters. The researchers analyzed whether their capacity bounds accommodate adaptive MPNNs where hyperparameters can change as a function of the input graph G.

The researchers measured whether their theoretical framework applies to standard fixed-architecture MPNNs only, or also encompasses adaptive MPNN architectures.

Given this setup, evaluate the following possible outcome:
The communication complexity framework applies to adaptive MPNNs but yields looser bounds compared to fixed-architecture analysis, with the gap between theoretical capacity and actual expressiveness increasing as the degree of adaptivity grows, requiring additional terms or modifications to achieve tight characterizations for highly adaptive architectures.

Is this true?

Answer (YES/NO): NO